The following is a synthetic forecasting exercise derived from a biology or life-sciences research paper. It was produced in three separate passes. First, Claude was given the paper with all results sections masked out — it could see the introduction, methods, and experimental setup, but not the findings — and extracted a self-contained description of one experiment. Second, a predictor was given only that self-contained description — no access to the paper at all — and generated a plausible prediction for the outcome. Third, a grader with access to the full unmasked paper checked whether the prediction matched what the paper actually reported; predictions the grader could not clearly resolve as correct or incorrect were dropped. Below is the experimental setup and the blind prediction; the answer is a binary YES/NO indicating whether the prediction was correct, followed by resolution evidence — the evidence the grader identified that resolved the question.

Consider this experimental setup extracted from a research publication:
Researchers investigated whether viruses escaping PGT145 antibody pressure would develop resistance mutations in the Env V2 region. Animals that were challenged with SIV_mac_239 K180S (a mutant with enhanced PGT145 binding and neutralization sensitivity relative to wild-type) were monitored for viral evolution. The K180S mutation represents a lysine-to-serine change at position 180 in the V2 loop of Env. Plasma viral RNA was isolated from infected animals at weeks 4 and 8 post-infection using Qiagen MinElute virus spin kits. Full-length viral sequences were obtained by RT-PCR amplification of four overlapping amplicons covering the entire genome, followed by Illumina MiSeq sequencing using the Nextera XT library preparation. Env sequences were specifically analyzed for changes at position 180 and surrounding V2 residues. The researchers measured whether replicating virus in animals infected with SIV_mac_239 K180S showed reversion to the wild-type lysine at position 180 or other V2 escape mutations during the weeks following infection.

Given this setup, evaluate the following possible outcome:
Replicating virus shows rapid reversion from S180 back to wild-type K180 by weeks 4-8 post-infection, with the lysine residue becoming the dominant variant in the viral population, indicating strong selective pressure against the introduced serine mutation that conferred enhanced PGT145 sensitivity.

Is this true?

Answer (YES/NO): NO